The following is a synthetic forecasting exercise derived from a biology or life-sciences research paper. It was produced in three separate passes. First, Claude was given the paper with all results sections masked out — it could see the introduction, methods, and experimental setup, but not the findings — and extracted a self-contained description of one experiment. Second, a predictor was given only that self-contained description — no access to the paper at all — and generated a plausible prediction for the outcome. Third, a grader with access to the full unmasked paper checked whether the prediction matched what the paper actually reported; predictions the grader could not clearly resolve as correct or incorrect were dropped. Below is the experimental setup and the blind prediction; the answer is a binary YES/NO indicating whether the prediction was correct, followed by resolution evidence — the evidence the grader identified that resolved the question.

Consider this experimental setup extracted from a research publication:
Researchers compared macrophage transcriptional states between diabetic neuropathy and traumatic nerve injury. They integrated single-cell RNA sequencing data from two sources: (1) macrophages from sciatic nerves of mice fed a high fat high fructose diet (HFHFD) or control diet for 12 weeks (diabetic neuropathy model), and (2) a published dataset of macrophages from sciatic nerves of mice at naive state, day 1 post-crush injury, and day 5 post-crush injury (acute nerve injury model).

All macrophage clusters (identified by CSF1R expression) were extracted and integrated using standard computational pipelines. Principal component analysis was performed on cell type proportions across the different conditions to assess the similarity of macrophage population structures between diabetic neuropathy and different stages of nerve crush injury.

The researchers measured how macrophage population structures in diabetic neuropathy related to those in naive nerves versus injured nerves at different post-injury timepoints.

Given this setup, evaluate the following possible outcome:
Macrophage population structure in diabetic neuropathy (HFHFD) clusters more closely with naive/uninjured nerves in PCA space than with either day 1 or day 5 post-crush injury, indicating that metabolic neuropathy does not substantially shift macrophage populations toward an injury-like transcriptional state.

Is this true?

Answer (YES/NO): NO